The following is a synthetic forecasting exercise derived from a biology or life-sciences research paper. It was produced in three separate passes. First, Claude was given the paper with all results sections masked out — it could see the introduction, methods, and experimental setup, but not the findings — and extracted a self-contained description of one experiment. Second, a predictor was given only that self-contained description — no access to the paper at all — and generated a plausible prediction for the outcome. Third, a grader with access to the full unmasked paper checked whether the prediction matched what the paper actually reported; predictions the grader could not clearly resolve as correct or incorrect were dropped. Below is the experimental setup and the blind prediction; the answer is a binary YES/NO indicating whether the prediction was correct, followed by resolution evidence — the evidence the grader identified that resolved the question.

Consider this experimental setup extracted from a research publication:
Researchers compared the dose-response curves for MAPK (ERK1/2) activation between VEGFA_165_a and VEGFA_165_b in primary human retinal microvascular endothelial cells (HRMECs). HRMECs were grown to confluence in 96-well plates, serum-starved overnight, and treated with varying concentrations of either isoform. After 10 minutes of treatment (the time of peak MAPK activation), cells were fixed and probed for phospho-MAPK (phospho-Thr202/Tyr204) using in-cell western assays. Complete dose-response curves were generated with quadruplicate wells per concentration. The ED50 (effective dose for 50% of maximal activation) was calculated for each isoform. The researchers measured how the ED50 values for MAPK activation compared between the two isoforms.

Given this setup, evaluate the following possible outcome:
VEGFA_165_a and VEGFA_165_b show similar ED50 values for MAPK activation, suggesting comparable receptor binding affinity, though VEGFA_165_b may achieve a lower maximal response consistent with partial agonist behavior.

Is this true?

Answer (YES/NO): NO